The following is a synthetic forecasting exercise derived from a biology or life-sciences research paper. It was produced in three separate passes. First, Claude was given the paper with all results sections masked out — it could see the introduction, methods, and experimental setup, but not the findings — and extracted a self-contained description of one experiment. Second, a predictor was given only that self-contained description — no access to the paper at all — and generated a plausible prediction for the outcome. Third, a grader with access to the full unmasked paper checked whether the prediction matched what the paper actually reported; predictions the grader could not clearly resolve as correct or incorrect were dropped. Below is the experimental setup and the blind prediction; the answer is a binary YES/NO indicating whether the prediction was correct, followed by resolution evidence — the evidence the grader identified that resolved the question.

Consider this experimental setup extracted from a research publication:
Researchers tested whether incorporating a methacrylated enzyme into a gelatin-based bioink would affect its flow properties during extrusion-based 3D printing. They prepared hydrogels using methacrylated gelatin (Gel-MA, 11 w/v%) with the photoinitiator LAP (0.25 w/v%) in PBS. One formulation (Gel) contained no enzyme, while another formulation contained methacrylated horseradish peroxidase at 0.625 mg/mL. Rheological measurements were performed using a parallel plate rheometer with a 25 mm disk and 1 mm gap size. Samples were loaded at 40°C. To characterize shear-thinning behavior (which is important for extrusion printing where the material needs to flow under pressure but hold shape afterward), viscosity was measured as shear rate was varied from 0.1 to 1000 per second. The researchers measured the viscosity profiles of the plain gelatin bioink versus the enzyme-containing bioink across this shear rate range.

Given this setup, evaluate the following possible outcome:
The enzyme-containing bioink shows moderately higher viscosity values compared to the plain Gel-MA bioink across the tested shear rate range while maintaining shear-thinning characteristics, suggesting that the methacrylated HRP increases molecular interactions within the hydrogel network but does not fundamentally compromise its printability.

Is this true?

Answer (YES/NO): NO